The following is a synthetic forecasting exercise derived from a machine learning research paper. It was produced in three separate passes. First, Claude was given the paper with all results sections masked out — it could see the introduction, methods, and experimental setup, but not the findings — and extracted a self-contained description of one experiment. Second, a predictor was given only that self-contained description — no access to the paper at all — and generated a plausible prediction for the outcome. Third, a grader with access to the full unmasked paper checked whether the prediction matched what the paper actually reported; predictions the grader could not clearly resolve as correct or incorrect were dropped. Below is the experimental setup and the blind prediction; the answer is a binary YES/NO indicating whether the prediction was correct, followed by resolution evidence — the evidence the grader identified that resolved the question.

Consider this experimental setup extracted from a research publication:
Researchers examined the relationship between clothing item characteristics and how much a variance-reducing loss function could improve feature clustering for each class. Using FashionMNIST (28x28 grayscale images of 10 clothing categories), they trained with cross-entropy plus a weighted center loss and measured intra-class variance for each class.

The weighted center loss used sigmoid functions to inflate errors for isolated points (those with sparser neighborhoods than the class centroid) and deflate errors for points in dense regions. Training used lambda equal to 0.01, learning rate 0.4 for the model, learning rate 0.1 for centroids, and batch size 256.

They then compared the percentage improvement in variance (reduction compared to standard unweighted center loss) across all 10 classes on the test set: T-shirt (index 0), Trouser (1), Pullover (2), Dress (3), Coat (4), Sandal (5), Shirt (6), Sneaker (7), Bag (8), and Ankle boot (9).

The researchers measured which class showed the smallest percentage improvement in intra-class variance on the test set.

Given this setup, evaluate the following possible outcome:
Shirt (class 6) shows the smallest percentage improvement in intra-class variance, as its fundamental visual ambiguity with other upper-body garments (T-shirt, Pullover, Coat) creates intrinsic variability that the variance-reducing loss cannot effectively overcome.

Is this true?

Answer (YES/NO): NO